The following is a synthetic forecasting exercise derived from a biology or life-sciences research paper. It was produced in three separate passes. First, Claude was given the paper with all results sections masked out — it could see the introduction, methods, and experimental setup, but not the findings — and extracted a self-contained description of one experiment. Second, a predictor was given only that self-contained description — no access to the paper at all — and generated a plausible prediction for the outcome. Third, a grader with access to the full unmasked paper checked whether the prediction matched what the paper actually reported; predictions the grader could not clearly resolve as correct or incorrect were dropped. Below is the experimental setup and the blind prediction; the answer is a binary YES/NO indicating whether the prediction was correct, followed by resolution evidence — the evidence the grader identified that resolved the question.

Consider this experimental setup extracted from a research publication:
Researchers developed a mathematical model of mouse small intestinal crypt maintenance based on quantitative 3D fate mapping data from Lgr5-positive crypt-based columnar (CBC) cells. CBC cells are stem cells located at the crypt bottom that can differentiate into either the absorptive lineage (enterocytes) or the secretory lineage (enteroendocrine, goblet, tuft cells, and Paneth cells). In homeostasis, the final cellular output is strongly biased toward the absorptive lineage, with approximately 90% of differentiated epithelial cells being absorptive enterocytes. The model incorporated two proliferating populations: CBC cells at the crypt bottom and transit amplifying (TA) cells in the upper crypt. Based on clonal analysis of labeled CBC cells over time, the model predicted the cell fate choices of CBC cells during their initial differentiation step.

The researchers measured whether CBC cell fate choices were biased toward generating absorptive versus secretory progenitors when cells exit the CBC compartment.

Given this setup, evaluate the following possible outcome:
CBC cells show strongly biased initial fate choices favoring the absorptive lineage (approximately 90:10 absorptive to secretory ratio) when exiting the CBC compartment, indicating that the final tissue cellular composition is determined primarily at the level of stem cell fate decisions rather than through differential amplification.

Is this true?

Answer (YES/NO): NO